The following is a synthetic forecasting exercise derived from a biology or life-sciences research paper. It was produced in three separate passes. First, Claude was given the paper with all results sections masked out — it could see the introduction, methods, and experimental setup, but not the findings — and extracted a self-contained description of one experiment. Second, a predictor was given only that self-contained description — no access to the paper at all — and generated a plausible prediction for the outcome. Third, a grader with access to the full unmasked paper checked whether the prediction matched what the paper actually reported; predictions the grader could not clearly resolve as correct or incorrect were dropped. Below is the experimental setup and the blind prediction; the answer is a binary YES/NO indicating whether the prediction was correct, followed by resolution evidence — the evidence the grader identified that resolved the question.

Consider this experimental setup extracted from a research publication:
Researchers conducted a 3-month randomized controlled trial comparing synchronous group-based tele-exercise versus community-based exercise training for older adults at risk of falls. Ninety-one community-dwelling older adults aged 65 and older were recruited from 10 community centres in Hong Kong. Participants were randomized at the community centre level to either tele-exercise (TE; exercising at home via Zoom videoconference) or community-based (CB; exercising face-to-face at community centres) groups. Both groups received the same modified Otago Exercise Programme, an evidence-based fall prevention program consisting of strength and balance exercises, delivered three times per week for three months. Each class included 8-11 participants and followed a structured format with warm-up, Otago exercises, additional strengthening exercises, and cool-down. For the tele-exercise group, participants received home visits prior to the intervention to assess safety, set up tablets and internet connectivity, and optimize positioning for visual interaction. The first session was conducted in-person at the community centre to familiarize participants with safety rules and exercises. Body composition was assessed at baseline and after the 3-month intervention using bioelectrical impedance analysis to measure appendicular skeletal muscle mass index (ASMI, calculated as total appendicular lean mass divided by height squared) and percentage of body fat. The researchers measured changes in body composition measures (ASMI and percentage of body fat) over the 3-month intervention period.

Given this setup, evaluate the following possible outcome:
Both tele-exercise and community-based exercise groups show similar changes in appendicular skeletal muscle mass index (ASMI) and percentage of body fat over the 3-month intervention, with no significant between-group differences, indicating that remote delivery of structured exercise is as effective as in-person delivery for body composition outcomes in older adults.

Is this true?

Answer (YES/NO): NO